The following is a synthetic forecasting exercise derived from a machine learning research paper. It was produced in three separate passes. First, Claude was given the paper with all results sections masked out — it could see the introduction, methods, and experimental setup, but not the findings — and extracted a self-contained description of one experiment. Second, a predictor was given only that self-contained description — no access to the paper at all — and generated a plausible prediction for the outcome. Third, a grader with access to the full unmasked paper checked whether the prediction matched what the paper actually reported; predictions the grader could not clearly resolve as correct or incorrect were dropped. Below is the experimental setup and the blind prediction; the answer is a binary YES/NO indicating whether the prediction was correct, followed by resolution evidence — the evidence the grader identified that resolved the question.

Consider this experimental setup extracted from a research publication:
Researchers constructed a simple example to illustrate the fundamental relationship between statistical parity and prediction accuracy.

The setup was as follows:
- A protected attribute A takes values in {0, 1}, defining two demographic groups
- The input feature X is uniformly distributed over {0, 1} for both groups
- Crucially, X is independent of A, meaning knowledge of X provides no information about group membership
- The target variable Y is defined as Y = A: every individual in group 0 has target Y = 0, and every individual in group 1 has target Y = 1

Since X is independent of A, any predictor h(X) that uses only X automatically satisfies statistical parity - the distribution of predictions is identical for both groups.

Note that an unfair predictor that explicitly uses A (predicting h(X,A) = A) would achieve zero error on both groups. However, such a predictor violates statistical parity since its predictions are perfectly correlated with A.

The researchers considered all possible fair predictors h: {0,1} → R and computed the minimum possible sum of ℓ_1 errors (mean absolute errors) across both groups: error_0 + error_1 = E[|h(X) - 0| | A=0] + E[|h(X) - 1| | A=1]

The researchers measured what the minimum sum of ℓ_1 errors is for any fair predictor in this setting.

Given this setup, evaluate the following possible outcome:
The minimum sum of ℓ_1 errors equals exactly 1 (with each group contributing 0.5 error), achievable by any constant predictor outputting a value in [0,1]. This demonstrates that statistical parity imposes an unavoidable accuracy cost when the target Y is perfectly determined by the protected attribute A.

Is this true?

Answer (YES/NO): YES